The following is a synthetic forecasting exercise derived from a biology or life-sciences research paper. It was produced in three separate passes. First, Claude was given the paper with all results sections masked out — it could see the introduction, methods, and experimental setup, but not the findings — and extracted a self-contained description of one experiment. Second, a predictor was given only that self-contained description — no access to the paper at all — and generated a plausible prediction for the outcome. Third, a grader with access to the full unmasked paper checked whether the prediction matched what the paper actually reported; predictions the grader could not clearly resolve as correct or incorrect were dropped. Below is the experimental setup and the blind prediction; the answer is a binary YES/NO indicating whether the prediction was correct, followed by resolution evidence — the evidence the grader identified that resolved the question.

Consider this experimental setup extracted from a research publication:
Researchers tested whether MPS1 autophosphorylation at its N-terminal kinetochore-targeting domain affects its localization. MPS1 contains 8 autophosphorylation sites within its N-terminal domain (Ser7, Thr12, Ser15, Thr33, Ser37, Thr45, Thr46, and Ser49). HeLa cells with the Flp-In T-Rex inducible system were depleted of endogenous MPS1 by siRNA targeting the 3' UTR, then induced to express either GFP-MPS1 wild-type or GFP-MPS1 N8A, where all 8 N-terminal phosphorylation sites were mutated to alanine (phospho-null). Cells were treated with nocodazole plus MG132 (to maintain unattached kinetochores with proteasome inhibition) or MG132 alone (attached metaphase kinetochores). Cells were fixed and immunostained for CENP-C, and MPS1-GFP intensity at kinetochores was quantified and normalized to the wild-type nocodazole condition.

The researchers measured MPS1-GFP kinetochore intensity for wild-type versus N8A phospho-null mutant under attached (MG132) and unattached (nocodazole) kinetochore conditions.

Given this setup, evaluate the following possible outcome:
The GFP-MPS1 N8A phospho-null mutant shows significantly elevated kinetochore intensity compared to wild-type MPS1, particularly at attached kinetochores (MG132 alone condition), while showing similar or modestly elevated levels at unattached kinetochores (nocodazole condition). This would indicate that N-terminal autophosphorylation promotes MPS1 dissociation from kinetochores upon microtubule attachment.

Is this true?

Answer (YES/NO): NO